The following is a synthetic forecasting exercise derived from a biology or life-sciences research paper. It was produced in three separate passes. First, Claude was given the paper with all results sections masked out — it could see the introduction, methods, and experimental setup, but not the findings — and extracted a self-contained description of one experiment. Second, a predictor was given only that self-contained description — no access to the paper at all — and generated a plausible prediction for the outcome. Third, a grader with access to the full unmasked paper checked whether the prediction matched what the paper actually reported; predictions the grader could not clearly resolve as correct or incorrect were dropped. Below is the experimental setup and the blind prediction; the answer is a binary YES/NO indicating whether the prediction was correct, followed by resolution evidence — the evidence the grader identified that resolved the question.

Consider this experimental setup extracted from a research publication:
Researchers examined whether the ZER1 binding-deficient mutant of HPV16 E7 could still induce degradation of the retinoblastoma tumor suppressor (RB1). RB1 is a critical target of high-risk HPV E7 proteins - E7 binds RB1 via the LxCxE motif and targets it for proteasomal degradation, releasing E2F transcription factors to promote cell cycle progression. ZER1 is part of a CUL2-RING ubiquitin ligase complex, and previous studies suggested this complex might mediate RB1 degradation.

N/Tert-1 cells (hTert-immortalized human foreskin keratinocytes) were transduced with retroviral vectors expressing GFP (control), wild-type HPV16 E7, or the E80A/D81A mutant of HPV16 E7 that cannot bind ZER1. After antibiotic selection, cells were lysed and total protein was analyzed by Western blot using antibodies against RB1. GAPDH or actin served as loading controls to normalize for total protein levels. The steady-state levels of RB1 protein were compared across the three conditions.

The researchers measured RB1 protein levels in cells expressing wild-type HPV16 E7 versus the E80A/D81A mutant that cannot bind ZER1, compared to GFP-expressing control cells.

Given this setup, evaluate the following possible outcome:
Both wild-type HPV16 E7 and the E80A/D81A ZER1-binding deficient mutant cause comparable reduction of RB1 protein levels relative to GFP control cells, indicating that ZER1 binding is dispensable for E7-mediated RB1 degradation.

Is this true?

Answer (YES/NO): NO